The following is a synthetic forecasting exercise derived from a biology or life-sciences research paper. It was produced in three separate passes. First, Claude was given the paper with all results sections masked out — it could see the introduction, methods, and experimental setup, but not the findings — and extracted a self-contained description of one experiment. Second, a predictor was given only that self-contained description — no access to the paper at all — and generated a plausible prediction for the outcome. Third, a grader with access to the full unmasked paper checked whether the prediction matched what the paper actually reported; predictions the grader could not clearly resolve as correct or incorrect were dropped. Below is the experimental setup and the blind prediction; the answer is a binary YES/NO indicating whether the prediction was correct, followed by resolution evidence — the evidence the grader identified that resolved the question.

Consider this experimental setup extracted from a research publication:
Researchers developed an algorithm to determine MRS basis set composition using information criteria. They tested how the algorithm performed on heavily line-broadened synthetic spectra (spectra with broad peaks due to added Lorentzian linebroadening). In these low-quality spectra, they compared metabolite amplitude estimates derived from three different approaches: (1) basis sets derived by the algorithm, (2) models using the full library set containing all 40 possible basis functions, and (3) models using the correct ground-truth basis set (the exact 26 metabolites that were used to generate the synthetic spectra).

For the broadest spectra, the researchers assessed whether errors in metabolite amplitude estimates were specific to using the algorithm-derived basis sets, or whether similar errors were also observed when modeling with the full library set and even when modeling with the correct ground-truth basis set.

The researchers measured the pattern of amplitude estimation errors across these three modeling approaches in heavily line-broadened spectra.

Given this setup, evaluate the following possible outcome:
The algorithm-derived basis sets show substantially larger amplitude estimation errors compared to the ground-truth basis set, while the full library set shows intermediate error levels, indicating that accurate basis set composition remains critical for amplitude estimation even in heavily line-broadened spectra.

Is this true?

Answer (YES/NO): NO